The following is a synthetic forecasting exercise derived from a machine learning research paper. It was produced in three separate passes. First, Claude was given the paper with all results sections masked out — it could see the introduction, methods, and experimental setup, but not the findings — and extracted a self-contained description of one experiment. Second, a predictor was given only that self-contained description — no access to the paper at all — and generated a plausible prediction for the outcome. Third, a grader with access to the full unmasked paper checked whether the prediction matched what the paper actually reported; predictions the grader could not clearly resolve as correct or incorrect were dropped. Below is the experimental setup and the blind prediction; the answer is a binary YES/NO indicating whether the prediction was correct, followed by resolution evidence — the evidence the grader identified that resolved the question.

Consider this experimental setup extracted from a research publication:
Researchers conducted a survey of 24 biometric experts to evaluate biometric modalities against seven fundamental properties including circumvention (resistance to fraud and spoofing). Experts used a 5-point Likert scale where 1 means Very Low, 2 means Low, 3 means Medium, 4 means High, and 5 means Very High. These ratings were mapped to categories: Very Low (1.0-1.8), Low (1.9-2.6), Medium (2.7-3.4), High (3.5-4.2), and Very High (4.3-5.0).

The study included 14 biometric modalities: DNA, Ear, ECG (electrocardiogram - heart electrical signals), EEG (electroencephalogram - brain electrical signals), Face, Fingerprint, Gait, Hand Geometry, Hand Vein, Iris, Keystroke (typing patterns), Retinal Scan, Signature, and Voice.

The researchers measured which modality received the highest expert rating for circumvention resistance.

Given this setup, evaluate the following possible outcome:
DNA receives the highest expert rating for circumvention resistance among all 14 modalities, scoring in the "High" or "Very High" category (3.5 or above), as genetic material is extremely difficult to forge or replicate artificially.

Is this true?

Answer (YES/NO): NO